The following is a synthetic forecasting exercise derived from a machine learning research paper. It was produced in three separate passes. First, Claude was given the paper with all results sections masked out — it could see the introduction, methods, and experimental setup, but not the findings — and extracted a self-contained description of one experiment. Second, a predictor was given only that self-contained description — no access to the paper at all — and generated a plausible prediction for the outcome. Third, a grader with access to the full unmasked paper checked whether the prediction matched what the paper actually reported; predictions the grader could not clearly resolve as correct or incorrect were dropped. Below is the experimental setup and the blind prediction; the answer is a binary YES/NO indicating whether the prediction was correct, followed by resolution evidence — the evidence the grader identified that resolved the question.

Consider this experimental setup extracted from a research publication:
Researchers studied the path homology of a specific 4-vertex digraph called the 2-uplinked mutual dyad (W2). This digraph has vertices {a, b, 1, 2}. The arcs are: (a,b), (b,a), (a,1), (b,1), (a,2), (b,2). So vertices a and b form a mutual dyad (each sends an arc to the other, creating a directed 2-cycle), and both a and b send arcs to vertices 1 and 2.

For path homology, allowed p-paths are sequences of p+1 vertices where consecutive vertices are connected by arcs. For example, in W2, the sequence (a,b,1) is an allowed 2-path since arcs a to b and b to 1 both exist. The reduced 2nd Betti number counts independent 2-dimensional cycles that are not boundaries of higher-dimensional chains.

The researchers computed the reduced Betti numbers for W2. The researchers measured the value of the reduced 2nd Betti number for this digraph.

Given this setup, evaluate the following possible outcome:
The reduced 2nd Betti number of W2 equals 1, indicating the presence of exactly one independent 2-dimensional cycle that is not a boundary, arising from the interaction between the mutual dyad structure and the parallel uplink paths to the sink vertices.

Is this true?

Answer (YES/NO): YES